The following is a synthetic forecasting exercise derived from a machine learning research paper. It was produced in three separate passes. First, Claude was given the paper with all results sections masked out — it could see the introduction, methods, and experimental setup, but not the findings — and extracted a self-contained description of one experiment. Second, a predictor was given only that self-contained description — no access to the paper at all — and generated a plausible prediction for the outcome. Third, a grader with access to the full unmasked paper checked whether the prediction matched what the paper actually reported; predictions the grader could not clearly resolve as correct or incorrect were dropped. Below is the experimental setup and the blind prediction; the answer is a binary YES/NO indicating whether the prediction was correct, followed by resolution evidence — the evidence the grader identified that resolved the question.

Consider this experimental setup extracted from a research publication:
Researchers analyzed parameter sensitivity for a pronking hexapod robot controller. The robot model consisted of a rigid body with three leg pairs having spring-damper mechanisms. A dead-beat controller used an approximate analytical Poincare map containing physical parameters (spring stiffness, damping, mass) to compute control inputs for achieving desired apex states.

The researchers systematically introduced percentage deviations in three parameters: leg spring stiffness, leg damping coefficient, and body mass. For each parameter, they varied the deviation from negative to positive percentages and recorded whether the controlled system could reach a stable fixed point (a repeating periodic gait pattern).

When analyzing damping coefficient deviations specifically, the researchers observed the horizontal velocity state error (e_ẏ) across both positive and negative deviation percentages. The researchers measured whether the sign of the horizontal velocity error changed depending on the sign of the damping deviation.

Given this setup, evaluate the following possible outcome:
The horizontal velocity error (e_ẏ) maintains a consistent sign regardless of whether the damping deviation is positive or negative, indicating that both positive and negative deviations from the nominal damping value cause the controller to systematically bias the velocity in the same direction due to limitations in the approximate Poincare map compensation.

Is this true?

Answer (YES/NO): YES